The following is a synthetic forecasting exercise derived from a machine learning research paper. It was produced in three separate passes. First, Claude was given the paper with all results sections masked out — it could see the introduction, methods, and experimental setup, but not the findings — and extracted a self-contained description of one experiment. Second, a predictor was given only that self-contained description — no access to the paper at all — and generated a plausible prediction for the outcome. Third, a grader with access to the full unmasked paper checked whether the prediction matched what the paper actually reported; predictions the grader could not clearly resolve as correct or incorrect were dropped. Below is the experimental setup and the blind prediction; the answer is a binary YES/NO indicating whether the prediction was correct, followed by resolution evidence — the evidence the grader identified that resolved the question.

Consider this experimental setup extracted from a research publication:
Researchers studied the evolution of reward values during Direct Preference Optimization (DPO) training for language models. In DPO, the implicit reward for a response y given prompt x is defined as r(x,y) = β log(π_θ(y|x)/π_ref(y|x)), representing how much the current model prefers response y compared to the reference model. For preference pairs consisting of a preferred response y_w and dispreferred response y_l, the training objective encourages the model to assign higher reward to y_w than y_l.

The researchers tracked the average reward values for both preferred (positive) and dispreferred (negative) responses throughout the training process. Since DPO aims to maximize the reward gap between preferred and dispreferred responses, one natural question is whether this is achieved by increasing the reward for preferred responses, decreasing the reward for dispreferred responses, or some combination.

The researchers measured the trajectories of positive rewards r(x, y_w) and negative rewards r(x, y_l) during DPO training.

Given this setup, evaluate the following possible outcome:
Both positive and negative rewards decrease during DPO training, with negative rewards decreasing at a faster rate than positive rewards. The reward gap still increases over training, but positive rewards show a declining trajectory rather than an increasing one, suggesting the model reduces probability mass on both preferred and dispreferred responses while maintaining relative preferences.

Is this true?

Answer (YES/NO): YES